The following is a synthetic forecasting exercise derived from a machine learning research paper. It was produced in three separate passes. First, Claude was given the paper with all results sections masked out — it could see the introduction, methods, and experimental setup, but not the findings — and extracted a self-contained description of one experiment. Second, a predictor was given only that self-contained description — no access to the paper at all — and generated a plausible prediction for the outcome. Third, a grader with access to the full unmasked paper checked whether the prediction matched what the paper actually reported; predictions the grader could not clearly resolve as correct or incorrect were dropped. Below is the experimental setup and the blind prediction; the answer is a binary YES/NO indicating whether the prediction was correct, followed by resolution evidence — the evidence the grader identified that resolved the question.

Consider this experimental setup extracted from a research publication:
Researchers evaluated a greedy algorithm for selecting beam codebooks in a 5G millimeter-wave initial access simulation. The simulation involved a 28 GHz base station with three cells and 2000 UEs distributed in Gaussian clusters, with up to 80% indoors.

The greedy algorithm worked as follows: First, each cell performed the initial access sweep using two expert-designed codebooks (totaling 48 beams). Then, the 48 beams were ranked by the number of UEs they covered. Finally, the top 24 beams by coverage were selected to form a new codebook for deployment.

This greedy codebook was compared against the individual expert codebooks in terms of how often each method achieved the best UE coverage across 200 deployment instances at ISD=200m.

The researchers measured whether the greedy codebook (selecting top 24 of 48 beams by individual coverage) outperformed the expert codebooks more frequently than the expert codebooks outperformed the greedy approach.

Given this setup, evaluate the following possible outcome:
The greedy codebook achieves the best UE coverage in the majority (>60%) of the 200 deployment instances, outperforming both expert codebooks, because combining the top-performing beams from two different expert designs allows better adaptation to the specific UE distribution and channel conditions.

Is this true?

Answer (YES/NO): NO